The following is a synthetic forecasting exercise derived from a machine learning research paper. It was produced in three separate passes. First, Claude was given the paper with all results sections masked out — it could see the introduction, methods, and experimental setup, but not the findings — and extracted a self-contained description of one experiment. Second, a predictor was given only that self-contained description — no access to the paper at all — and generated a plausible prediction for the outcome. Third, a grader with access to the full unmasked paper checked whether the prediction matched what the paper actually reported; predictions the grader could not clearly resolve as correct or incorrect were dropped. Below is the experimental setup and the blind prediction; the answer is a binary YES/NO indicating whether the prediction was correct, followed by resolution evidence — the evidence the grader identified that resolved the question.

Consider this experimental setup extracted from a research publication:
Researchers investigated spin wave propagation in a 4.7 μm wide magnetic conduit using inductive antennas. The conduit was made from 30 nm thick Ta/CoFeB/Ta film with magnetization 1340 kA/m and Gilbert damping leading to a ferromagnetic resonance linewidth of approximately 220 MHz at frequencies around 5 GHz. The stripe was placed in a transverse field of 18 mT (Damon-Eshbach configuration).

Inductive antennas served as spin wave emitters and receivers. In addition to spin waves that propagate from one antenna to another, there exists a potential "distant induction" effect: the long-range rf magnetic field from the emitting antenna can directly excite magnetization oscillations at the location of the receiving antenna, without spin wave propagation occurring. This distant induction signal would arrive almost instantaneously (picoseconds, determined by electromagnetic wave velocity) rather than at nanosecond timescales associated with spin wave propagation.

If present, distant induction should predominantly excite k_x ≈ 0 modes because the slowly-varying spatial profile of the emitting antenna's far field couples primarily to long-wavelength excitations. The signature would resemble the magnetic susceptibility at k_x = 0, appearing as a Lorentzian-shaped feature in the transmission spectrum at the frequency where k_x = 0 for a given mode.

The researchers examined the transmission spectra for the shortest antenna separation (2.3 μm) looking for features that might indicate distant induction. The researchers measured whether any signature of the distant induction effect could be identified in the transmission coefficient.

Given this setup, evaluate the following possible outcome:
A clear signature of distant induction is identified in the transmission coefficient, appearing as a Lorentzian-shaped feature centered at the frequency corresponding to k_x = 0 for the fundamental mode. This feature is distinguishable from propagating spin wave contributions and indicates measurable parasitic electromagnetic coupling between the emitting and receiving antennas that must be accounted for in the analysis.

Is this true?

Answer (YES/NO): NO